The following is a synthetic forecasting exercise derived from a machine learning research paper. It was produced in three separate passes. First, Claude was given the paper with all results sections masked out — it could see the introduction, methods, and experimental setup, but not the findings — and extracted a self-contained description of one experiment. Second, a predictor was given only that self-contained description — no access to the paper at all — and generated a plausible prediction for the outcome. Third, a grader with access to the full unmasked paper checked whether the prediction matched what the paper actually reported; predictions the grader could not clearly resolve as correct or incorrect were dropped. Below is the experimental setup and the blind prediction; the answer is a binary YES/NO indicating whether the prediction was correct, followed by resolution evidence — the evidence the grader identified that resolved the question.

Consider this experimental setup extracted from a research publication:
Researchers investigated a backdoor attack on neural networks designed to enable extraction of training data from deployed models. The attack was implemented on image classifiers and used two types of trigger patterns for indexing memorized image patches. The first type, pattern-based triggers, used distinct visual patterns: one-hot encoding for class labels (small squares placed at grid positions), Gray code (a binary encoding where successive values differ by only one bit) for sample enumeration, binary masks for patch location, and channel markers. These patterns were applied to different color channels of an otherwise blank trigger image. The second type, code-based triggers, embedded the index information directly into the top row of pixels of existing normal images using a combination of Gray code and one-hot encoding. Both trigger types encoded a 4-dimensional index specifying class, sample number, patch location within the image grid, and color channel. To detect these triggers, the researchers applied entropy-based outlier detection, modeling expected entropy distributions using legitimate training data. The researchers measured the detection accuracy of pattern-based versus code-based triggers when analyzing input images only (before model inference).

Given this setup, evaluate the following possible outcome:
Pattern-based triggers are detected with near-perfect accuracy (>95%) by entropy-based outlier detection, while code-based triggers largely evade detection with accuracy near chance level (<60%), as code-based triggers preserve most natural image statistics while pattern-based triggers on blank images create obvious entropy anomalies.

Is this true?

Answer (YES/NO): YES